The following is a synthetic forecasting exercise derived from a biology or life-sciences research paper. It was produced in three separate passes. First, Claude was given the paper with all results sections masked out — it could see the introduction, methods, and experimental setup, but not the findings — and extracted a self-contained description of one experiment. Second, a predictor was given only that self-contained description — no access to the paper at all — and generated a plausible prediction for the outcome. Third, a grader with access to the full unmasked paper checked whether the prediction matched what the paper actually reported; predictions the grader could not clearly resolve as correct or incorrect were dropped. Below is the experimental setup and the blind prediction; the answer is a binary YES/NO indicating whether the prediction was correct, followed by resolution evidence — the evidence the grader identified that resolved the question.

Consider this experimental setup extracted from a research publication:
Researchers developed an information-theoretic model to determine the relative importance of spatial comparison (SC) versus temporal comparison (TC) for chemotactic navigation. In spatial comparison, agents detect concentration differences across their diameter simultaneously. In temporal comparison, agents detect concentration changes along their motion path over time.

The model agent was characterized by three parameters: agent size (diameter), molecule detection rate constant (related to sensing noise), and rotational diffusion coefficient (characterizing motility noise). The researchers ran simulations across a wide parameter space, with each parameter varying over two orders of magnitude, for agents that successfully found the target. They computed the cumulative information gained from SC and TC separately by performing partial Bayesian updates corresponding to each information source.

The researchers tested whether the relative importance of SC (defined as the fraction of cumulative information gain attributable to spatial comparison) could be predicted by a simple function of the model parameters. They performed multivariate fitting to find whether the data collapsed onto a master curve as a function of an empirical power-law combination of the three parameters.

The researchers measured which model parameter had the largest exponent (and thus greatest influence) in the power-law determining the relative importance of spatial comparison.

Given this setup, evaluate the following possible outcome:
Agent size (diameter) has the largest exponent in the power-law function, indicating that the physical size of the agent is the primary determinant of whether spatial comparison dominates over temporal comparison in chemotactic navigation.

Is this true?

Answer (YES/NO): YES